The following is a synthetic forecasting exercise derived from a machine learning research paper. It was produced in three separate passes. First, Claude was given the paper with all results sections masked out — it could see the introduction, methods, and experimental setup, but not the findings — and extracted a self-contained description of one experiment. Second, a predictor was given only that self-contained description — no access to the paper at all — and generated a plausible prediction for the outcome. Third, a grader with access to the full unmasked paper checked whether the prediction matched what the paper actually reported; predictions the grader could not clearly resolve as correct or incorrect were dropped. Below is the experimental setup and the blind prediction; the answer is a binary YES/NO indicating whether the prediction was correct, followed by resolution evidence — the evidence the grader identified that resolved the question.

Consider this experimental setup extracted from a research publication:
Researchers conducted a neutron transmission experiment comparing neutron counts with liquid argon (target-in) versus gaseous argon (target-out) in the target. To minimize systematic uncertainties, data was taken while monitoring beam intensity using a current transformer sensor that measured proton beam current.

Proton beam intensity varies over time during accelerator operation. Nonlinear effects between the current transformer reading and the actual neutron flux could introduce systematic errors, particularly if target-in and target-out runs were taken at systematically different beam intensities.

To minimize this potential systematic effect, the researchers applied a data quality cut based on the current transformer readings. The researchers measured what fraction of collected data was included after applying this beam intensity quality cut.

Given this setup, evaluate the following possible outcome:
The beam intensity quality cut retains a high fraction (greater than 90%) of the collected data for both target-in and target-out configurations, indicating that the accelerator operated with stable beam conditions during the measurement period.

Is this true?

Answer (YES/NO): YES